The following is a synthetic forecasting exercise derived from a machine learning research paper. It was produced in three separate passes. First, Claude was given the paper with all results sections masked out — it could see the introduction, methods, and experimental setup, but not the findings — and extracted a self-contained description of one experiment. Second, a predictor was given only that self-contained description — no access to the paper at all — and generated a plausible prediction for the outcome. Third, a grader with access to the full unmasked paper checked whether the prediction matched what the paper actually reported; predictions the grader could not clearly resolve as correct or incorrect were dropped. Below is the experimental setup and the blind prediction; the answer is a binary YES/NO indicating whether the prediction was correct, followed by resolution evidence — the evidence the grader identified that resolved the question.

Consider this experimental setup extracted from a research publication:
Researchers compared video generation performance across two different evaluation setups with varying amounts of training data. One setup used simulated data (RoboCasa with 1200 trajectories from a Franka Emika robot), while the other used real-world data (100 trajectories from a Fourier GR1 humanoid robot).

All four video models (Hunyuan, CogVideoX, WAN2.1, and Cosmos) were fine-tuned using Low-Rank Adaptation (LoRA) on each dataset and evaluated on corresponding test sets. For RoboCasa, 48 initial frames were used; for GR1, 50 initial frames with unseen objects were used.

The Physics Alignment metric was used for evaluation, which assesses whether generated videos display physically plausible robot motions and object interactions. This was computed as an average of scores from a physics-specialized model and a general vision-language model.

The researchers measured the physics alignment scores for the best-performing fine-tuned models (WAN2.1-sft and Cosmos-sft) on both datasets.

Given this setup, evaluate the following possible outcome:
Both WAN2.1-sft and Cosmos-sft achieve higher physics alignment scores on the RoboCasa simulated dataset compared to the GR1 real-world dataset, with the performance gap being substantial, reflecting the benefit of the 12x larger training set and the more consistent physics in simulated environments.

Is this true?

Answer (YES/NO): NO